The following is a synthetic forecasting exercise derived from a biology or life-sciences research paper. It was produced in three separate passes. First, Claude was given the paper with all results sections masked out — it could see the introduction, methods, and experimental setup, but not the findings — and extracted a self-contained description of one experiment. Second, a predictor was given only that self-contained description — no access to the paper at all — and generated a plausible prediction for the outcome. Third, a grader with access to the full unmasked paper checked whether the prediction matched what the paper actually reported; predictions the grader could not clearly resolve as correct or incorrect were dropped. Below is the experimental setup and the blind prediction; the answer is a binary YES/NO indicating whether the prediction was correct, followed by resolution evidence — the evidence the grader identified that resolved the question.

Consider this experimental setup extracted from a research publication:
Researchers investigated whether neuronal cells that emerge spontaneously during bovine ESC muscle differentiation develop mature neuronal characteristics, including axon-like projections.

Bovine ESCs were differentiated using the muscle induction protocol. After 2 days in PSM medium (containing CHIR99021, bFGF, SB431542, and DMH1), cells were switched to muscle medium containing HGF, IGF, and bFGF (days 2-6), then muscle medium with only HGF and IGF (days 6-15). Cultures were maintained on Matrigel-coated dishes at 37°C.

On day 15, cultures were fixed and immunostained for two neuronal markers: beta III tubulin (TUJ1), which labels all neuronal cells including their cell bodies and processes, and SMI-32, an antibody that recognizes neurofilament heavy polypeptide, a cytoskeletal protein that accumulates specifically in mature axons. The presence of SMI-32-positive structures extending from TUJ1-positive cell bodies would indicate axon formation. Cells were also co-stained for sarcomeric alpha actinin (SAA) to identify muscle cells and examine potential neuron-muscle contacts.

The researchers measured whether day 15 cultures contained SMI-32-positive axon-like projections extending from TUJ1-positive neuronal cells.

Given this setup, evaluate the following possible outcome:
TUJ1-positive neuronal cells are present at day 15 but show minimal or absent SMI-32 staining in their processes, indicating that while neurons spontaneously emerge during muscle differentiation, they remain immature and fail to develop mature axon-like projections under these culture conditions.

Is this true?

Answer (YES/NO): NO